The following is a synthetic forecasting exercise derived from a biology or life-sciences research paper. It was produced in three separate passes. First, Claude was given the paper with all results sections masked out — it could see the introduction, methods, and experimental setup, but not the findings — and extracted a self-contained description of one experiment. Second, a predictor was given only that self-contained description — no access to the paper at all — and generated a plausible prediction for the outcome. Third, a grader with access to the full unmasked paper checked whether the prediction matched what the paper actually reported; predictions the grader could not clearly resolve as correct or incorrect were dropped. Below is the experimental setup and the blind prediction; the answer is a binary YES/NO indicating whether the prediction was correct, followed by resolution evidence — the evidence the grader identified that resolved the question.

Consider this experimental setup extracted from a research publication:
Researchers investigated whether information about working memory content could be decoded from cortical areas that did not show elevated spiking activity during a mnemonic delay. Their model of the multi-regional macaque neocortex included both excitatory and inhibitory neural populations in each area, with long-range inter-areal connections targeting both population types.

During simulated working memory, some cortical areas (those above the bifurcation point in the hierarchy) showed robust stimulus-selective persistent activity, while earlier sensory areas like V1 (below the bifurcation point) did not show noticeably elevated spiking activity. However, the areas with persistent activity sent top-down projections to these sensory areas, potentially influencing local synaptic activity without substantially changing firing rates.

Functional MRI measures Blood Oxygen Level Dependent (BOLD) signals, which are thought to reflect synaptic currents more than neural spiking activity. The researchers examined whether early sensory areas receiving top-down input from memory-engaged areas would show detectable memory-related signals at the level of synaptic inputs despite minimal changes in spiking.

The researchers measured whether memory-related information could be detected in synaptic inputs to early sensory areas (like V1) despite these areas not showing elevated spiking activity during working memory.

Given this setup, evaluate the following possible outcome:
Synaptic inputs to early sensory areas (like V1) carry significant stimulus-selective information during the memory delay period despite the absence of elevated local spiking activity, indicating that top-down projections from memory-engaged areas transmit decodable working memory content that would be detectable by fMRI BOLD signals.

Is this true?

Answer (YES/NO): YES